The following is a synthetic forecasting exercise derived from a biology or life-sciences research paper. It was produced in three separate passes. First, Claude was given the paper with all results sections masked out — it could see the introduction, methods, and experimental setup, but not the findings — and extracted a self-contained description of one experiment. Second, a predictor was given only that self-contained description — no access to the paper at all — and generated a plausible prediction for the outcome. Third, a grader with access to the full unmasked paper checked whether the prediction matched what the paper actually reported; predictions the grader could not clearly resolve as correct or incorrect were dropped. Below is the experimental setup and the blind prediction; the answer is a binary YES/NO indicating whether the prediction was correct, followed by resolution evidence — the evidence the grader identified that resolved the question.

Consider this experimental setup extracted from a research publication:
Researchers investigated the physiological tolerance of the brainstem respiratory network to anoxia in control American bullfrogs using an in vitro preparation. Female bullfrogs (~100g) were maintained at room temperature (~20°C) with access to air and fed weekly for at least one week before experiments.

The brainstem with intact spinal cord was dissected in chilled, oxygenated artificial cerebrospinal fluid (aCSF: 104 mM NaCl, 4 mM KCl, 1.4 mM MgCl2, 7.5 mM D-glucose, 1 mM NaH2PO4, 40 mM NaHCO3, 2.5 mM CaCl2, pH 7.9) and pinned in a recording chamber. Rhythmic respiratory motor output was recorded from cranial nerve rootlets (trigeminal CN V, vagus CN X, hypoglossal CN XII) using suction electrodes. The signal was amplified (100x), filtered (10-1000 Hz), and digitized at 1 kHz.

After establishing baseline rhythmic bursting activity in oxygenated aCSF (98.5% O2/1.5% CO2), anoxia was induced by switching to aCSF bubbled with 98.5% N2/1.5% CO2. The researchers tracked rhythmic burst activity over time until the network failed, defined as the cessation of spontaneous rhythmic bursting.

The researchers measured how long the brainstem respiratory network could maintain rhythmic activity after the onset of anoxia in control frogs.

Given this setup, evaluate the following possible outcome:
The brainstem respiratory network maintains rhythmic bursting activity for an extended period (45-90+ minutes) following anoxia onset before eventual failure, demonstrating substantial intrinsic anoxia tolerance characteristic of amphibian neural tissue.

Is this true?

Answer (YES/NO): NO